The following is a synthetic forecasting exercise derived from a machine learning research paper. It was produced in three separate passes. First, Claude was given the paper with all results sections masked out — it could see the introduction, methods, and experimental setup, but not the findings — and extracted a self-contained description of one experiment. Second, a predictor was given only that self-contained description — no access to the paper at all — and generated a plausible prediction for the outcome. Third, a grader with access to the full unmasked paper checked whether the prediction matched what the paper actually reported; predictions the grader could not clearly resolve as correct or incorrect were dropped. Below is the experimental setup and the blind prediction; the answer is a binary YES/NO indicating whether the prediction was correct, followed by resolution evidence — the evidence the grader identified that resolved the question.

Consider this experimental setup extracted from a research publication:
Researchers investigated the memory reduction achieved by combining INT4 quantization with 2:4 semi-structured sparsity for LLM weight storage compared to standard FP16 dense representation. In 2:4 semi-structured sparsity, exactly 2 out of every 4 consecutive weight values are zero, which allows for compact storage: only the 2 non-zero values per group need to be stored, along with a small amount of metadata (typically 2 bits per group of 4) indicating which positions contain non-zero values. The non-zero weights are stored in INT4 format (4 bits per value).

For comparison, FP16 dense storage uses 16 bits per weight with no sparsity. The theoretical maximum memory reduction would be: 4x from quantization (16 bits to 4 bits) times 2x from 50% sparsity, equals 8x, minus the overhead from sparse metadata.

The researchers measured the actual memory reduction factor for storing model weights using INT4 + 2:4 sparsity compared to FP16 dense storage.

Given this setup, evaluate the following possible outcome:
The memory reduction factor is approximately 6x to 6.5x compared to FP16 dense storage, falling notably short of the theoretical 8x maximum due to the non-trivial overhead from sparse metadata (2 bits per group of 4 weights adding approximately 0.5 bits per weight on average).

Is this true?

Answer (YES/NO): YES